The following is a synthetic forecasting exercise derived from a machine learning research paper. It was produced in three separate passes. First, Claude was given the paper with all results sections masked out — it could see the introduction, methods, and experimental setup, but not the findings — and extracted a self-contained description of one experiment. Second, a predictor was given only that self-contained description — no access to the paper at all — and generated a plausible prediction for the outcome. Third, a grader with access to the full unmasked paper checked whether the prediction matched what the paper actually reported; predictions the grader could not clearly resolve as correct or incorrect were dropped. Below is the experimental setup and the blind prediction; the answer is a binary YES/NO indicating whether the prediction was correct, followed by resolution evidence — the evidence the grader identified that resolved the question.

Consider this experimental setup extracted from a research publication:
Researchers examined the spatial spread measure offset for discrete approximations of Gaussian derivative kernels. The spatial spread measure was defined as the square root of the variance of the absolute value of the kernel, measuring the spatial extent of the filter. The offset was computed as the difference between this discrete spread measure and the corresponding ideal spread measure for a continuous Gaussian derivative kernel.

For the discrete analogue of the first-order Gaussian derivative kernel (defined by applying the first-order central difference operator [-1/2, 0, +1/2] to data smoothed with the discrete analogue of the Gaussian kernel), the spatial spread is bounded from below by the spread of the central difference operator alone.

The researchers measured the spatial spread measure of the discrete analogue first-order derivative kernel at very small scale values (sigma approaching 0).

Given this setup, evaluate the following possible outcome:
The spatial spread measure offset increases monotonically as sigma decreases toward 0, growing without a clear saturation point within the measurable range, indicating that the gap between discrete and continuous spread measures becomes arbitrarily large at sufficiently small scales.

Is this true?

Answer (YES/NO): NO